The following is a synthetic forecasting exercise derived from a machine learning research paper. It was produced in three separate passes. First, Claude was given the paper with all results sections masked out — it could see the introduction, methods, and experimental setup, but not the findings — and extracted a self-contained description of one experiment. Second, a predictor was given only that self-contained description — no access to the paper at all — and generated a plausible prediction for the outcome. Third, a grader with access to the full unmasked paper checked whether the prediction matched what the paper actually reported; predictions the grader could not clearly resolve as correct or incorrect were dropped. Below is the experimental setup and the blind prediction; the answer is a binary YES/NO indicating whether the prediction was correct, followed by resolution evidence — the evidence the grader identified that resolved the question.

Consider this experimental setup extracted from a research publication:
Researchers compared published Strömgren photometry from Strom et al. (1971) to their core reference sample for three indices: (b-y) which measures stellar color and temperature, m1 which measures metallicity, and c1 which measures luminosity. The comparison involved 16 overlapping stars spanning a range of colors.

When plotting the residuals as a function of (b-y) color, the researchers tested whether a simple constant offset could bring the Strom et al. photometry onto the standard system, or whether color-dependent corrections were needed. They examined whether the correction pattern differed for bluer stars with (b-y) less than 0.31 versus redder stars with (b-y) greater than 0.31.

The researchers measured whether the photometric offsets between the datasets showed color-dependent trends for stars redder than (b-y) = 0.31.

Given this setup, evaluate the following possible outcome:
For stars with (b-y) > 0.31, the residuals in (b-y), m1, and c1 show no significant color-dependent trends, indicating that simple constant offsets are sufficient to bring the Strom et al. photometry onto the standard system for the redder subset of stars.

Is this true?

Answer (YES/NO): NO